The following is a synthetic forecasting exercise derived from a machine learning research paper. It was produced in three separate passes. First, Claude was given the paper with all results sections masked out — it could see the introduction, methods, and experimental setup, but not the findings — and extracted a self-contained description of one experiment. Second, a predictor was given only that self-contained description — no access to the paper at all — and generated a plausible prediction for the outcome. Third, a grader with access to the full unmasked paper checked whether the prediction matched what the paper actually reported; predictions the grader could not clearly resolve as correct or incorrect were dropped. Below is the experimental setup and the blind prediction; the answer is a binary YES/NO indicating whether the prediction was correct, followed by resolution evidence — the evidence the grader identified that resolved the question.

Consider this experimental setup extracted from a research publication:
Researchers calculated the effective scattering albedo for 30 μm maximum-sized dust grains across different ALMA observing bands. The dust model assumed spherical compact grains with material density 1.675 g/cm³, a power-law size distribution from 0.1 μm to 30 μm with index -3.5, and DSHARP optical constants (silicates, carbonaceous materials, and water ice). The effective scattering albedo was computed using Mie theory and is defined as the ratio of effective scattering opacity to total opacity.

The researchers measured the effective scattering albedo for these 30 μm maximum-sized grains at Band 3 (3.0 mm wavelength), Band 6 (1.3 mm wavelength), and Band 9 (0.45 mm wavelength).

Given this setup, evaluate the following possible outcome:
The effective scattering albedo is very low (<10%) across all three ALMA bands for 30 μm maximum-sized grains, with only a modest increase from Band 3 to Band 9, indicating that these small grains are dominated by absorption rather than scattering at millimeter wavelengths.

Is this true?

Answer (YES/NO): NO